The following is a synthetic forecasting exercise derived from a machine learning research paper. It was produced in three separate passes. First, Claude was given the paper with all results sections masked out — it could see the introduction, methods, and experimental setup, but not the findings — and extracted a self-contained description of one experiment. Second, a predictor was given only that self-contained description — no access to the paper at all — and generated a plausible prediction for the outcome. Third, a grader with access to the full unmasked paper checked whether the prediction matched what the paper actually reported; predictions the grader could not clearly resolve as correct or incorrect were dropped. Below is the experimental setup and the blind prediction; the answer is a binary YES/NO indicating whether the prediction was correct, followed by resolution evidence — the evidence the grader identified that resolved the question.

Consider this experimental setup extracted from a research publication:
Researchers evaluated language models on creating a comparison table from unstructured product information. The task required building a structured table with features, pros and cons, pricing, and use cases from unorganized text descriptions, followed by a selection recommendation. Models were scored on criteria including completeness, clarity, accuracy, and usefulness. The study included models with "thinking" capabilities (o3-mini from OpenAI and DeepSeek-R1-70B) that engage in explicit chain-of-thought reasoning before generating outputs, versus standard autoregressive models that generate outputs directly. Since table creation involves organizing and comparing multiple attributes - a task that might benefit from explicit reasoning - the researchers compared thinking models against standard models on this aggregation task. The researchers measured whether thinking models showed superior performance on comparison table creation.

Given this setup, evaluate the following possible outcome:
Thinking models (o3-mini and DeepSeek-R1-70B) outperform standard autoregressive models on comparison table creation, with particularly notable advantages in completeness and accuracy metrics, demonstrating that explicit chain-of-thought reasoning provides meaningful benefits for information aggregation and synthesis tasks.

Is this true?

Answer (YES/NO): NO